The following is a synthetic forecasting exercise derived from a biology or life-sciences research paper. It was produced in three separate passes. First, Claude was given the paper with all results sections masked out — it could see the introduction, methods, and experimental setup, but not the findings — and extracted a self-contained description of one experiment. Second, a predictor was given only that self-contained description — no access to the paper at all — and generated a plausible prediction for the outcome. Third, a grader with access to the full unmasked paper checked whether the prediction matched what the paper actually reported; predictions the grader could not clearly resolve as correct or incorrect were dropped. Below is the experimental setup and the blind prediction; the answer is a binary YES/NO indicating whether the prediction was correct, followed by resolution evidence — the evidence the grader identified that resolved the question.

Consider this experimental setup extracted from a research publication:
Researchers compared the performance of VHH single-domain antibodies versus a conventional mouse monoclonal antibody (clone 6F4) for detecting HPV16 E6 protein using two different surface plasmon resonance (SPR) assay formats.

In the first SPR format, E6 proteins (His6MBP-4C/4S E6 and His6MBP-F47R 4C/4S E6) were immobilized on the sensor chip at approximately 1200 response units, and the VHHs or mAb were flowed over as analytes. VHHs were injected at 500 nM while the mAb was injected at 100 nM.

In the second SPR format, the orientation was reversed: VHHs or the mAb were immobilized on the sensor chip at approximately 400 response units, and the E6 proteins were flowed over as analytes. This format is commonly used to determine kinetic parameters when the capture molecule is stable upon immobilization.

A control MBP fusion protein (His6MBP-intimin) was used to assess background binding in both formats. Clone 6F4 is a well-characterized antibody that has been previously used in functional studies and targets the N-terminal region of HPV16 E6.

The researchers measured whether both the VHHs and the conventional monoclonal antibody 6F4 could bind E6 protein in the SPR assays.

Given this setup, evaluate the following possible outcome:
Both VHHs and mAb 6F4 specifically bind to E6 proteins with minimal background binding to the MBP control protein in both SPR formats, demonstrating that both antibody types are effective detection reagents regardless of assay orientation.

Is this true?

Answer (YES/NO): NO